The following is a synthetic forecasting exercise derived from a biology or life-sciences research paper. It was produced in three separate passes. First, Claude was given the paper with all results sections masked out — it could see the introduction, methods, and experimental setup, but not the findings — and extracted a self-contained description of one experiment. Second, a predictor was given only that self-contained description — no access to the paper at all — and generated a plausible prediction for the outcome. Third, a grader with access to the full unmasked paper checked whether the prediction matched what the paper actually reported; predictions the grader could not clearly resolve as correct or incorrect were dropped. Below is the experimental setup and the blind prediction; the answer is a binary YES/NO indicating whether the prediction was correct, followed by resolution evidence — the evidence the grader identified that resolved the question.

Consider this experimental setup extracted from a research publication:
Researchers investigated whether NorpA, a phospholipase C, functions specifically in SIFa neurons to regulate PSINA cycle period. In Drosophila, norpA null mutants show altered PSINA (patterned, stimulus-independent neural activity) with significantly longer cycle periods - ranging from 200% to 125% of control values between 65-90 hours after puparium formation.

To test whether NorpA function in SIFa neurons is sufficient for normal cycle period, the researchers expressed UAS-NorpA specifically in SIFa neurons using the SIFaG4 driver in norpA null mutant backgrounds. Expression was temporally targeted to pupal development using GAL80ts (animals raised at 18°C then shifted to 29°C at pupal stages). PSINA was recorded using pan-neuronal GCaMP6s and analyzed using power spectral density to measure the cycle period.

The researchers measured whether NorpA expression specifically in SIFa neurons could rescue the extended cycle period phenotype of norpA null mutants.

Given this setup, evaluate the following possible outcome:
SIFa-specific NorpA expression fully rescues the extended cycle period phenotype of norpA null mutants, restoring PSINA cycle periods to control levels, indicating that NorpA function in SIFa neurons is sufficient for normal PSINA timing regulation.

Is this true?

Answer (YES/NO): YES